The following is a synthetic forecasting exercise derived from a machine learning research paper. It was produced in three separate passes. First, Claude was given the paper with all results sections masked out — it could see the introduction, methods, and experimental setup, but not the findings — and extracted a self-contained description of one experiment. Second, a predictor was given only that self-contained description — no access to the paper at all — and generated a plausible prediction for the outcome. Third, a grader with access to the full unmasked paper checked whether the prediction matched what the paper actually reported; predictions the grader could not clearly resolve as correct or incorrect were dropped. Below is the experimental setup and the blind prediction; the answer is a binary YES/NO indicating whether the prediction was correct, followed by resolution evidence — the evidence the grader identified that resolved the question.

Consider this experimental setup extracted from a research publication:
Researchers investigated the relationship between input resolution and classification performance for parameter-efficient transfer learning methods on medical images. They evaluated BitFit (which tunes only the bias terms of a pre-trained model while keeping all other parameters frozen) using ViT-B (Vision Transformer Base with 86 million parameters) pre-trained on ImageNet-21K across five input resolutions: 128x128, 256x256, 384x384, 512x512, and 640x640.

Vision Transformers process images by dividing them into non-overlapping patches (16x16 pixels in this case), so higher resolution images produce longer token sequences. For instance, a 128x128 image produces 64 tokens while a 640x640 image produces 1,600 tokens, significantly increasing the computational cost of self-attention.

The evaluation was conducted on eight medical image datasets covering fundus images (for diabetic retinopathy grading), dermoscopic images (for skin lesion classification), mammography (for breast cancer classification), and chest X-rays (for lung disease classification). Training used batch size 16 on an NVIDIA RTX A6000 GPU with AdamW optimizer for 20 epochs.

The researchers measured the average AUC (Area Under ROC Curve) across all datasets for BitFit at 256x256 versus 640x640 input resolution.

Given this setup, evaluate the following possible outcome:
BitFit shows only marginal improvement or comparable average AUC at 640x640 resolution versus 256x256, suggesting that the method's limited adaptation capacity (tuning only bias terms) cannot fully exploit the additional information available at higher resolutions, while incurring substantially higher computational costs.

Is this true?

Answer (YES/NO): NO